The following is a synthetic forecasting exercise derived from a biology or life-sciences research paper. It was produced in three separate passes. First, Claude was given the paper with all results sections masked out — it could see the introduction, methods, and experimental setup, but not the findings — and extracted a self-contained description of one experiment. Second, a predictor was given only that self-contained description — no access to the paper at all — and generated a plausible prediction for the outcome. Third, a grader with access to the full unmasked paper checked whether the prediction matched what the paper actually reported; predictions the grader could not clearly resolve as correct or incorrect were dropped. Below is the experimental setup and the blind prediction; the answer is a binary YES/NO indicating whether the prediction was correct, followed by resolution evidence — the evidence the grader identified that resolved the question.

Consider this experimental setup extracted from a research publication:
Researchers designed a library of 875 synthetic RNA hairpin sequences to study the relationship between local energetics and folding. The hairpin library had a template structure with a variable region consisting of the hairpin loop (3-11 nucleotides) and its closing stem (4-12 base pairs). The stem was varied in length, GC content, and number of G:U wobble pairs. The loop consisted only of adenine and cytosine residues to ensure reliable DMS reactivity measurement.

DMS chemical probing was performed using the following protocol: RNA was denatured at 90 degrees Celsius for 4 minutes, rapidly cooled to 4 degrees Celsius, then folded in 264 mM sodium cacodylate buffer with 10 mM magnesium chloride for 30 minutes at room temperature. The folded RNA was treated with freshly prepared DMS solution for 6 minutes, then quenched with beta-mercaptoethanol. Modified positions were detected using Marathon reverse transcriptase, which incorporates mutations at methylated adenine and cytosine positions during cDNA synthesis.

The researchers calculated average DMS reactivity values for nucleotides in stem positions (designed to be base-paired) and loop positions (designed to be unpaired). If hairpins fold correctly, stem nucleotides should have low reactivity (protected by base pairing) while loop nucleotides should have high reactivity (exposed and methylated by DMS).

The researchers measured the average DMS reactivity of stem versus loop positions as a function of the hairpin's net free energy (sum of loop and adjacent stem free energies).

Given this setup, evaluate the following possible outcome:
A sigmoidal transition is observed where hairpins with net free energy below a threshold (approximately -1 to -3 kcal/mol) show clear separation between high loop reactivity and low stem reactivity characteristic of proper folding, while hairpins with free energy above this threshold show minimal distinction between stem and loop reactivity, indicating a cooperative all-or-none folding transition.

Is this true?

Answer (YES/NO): NO